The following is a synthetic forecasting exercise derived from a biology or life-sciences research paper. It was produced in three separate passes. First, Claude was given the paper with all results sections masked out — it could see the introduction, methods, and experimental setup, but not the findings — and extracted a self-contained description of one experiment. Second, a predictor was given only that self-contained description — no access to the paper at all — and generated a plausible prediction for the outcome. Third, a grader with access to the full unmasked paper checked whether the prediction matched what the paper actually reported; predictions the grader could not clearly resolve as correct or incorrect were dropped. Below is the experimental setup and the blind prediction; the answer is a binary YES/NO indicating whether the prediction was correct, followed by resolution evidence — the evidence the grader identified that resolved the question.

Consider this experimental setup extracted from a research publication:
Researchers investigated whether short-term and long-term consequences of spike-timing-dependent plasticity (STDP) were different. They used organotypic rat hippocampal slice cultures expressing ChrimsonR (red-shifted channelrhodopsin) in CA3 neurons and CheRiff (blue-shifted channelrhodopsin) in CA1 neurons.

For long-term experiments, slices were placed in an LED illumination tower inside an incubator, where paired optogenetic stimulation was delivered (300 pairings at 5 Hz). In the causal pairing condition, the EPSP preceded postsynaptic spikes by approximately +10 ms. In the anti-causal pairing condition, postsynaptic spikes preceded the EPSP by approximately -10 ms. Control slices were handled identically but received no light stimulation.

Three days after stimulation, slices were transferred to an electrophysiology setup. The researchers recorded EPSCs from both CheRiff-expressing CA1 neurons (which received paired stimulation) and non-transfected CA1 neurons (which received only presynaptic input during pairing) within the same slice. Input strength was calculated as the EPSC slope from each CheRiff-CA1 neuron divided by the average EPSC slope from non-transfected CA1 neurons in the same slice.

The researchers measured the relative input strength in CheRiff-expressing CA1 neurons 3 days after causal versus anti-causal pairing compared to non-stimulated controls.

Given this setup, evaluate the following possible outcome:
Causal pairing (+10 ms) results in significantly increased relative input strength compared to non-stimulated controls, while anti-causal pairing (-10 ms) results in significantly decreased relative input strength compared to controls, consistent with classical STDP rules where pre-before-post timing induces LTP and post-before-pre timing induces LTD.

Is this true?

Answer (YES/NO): NO